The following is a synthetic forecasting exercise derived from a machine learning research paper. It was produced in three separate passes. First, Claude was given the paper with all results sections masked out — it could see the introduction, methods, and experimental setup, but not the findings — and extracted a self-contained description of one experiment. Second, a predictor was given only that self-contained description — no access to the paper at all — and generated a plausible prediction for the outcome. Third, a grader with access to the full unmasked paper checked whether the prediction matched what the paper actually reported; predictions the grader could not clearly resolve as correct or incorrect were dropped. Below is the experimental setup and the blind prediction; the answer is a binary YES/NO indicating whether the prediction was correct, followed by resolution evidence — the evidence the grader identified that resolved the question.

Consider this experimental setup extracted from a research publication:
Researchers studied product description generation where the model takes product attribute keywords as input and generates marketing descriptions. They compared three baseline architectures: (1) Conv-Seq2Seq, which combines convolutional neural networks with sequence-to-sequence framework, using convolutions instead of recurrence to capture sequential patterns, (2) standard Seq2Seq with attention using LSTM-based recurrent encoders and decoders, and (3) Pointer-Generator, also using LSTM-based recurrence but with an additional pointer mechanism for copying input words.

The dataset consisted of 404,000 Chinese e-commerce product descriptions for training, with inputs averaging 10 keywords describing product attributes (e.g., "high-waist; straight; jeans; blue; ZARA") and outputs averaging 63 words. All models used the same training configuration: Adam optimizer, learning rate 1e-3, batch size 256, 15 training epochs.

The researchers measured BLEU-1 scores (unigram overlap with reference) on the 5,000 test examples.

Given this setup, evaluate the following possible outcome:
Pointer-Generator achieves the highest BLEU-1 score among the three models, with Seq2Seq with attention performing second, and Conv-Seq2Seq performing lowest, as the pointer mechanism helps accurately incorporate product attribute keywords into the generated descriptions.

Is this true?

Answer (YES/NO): YES